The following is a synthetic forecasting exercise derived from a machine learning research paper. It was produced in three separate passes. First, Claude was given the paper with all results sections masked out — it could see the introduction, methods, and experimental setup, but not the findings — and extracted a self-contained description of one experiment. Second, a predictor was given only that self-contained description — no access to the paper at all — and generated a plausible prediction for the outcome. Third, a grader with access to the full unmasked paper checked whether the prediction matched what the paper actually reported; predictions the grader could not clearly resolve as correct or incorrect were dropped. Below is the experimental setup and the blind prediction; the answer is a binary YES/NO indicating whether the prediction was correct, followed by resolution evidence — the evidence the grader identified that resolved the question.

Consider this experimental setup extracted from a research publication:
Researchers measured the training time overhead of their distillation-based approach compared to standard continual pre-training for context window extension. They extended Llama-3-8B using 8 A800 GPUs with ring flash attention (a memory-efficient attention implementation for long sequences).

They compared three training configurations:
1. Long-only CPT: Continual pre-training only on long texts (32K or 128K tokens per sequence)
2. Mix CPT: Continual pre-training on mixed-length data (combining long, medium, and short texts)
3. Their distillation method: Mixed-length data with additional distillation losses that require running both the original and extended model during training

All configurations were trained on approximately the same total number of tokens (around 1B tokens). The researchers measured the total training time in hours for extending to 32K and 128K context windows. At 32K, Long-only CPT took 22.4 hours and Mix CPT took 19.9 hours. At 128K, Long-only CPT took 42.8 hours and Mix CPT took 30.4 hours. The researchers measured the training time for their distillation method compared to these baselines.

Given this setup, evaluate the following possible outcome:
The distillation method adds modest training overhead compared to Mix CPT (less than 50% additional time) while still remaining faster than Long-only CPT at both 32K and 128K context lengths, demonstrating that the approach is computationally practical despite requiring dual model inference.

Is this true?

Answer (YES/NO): NO